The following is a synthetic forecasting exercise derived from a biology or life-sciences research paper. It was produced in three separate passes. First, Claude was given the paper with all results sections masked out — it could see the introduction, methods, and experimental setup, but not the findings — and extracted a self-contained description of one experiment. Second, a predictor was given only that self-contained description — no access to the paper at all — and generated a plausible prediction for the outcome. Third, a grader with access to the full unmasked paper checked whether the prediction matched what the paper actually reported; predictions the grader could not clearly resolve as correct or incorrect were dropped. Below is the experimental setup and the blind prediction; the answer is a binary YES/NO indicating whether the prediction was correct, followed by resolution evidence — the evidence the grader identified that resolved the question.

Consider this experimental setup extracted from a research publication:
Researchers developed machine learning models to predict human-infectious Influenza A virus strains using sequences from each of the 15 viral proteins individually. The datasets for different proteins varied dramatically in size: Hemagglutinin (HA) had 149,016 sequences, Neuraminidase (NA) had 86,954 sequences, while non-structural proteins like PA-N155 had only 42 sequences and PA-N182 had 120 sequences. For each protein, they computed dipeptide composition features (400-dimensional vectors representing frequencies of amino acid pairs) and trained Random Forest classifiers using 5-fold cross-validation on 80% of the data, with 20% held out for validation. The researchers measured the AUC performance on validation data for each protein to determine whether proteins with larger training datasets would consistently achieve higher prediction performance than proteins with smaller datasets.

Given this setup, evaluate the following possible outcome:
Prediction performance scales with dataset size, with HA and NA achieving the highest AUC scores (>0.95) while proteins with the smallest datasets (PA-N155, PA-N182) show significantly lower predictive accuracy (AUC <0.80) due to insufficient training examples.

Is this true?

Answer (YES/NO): NO